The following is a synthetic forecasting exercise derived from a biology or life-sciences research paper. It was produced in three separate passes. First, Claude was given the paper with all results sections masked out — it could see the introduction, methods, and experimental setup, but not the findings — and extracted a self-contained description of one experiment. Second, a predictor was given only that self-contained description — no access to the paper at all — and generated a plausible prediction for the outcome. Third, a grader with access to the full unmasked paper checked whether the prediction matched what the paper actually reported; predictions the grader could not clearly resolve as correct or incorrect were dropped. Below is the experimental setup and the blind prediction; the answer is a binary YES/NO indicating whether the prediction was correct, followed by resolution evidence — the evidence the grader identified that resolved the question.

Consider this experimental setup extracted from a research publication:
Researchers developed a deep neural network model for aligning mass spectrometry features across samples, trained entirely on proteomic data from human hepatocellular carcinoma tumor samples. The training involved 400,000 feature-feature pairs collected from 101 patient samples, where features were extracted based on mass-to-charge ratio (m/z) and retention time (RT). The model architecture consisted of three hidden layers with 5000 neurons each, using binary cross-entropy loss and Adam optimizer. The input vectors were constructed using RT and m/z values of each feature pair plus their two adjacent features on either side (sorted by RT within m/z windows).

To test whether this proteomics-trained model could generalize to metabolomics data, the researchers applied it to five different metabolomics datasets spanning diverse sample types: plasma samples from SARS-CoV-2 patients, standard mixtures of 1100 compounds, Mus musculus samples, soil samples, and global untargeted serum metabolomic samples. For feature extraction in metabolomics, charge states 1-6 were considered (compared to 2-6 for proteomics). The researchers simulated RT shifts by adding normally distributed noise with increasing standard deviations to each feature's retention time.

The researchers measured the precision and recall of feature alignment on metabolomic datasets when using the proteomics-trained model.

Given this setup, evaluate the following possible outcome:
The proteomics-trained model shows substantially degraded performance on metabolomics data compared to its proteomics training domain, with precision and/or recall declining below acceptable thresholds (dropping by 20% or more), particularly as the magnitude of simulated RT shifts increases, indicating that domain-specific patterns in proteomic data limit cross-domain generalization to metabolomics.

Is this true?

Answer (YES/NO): NO